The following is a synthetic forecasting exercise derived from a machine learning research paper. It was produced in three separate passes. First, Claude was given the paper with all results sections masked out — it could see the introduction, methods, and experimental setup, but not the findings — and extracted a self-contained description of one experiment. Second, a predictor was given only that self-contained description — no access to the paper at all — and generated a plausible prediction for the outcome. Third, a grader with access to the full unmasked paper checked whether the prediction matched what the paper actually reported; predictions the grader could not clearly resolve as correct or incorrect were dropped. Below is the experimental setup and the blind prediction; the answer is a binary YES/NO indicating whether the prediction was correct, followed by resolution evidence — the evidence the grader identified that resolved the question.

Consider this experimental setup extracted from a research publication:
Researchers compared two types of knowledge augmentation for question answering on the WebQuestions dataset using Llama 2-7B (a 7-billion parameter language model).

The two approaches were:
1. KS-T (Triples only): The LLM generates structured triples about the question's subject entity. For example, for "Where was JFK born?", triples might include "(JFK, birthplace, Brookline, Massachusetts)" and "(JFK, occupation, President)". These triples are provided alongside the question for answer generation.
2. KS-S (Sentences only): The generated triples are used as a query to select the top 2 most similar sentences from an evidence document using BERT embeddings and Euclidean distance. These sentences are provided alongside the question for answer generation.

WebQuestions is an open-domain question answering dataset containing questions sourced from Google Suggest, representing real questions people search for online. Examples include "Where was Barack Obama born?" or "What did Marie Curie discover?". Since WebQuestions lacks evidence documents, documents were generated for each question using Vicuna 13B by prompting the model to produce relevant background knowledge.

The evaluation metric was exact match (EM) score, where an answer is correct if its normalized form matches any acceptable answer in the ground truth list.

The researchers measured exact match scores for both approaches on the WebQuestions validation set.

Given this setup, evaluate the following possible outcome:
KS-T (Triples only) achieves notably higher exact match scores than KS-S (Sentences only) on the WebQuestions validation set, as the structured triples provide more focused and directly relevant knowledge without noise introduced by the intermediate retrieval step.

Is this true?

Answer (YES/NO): YES